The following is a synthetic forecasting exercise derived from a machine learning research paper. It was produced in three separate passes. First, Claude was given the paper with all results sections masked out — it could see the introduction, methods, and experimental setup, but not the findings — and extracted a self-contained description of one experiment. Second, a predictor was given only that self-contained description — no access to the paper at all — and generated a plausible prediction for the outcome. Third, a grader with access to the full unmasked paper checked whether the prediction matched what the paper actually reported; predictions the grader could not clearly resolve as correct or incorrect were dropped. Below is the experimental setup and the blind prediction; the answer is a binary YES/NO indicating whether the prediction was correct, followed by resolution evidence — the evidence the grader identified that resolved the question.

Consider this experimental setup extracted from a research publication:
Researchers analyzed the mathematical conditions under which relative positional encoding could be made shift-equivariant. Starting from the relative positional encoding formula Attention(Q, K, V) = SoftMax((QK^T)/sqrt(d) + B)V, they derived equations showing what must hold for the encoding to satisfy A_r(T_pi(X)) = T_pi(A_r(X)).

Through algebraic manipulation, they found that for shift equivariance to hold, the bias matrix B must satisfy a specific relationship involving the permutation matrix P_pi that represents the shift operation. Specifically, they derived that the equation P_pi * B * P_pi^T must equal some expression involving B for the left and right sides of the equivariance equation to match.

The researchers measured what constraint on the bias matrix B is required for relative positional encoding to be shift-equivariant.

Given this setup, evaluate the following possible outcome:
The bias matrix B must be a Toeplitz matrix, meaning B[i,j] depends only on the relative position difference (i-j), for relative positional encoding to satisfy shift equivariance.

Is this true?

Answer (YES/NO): NO